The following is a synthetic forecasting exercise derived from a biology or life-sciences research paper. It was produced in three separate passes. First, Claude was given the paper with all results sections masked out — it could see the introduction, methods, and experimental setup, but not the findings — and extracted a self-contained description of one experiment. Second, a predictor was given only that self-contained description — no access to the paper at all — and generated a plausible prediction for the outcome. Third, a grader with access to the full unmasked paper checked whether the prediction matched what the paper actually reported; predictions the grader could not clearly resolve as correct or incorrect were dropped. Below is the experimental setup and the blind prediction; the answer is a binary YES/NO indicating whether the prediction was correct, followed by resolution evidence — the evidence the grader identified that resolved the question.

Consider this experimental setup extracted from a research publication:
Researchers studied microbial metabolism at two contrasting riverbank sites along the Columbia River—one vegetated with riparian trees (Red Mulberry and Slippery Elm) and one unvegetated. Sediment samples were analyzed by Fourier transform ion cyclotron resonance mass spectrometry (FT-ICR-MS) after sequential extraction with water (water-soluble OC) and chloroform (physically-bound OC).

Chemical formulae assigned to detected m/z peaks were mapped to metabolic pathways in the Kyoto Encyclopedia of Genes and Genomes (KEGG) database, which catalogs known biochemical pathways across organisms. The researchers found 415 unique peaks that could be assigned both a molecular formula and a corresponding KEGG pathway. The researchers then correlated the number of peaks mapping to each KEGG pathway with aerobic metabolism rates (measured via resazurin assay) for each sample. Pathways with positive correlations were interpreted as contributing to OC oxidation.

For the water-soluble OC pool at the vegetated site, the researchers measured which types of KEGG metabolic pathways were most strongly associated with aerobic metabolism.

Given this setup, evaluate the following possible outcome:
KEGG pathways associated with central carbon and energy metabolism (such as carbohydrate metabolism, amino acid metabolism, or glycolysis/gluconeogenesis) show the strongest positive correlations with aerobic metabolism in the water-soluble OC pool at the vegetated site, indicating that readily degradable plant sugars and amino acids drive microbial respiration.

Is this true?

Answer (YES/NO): NO